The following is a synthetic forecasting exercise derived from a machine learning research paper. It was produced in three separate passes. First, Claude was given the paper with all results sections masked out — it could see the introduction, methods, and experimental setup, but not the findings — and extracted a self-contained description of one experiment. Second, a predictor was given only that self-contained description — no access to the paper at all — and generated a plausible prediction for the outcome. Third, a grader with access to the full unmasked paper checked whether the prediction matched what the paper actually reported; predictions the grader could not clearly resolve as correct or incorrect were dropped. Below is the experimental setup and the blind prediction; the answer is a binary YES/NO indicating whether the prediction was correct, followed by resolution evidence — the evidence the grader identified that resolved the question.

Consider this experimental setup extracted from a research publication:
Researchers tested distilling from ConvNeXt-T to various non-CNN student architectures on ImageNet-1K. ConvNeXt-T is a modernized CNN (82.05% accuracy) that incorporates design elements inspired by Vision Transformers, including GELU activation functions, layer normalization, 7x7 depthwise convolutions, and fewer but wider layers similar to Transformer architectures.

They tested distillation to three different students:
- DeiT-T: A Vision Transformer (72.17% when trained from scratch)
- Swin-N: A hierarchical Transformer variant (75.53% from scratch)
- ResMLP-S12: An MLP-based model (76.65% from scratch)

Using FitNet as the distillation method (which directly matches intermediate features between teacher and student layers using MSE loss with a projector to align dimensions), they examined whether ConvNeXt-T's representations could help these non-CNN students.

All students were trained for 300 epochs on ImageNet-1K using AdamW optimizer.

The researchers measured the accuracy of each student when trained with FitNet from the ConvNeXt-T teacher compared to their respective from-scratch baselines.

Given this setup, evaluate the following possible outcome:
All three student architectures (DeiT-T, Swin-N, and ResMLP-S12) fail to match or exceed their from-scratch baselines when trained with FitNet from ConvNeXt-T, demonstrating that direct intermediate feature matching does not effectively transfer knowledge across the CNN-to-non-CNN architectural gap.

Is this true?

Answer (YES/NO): YES